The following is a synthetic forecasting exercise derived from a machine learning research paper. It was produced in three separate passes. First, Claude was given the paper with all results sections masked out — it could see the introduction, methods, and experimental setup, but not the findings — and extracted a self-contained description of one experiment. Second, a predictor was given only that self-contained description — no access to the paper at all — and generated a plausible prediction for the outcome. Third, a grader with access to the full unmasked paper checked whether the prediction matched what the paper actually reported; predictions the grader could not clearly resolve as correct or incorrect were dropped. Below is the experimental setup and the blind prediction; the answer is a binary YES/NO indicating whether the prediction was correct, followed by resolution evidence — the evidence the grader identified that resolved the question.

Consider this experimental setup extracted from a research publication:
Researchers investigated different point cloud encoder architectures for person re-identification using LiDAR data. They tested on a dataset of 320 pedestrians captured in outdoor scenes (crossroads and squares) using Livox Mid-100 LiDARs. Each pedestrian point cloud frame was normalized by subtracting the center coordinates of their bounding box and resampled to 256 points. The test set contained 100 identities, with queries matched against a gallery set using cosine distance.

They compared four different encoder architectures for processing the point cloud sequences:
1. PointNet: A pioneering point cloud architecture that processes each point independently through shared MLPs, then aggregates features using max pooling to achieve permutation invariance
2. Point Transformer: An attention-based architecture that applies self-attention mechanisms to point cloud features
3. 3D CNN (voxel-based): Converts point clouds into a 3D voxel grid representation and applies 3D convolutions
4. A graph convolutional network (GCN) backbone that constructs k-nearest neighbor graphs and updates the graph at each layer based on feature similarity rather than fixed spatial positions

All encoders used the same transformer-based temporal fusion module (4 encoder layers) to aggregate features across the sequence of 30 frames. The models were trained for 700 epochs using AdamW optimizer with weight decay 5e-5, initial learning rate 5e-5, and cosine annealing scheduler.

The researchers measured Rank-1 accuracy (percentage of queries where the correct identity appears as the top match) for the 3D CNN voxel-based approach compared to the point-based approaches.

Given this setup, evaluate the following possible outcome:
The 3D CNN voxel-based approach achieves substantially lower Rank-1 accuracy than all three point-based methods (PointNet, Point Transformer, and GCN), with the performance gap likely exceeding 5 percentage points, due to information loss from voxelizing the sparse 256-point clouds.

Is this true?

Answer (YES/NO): YES